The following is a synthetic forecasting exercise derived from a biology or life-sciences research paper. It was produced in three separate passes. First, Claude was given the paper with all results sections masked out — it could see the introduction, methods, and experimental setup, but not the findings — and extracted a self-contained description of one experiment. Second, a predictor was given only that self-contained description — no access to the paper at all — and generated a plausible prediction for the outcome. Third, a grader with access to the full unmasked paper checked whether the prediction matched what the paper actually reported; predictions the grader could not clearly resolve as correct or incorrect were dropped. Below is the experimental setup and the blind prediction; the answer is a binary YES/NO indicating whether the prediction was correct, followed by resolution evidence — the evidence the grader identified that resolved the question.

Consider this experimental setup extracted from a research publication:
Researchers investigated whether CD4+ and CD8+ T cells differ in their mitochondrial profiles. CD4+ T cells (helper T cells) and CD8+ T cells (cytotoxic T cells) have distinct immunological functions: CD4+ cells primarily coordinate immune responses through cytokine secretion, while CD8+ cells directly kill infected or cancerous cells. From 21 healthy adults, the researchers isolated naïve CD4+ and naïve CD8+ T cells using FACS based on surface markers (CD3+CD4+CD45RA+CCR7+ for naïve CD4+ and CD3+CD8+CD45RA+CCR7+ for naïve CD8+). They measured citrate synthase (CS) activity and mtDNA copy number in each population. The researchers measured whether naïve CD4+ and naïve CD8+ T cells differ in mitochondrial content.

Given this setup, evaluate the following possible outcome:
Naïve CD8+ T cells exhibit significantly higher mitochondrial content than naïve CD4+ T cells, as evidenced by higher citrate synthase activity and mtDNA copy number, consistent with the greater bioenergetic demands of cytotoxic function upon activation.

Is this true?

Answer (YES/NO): YES